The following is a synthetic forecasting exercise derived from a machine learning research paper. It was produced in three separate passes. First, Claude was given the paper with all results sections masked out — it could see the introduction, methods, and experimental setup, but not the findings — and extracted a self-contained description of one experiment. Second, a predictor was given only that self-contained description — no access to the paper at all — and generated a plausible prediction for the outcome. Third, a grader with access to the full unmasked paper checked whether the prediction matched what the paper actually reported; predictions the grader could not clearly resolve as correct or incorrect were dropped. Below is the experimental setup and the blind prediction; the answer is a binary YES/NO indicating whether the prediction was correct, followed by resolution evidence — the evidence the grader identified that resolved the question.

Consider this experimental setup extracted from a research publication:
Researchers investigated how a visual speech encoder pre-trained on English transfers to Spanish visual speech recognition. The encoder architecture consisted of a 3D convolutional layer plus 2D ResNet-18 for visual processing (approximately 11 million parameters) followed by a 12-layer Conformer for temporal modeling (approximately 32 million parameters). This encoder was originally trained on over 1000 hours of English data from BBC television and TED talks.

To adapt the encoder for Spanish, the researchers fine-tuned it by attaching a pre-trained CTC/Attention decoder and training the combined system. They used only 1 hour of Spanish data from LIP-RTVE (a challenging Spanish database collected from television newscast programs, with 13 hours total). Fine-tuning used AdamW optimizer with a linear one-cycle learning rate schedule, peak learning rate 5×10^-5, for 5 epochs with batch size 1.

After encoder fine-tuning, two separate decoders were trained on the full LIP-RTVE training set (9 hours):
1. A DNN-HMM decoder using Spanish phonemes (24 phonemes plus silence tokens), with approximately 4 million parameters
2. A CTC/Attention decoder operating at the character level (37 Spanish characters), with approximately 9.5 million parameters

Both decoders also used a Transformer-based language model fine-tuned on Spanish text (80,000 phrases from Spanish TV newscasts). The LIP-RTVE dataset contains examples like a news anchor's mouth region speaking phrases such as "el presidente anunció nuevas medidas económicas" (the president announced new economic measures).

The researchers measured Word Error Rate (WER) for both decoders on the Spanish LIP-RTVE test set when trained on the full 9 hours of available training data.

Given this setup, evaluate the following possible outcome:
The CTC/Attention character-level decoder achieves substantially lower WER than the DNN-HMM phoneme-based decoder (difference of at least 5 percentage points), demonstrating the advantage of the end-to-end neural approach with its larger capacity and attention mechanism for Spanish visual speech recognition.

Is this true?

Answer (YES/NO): NO